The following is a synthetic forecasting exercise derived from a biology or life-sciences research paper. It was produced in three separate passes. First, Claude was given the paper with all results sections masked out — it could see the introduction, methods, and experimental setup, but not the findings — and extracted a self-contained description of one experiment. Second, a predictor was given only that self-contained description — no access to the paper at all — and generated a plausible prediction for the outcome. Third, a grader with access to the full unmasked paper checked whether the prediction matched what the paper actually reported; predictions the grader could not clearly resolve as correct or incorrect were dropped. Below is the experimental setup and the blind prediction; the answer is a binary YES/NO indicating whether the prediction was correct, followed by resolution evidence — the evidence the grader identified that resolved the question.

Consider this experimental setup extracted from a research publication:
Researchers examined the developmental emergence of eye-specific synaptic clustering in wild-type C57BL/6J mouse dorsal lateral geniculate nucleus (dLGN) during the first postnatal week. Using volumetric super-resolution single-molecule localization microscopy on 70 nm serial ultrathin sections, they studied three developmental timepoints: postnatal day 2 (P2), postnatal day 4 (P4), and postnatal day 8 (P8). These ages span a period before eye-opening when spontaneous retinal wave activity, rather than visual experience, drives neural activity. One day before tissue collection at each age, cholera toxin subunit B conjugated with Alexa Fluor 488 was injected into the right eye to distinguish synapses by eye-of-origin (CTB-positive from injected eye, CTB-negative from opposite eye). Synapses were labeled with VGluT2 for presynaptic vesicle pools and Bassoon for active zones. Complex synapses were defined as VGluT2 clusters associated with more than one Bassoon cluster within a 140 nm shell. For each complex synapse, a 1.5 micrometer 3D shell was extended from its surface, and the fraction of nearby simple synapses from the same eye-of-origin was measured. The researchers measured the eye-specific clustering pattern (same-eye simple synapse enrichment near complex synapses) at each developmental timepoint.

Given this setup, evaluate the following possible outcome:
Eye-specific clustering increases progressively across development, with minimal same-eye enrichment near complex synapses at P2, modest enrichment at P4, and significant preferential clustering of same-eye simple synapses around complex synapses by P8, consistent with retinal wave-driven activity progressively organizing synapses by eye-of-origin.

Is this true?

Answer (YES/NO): YES